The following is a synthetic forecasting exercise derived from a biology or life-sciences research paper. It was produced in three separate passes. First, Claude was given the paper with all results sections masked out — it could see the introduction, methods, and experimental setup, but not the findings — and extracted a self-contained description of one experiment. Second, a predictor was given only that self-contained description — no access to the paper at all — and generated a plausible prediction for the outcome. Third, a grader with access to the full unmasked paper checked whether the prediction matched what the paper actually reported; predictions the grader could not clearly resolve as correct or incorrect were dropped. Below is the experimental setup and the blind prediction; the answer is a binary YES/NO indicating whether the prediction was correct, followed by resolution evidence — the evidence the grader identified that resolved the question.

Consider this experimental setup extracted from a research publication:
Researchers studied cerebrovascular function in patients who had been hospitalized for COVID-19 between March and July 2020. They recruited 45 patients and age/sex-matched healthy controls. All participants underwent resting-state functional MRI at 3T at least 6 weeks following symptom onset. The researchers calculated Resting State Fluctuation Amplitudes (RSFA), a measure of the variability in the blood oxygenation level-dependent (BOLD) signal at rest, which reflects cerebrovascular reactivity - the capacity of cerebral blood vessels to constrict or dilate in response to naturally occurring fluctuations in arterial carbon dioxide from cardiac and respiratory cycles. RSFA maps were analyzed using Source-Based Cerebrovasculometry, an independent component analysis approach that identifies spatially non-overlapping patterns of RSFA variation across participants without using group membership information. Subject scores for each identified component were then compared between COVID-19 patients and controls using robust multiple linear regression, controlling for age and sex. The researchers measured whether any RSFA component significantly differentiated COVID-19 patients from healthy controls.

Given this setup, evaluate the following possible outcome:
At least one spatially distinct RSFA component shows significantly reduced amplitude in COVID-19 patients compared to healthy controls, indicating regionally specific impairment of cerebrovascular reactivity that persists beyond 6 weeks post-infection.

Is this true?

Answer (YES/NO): YES